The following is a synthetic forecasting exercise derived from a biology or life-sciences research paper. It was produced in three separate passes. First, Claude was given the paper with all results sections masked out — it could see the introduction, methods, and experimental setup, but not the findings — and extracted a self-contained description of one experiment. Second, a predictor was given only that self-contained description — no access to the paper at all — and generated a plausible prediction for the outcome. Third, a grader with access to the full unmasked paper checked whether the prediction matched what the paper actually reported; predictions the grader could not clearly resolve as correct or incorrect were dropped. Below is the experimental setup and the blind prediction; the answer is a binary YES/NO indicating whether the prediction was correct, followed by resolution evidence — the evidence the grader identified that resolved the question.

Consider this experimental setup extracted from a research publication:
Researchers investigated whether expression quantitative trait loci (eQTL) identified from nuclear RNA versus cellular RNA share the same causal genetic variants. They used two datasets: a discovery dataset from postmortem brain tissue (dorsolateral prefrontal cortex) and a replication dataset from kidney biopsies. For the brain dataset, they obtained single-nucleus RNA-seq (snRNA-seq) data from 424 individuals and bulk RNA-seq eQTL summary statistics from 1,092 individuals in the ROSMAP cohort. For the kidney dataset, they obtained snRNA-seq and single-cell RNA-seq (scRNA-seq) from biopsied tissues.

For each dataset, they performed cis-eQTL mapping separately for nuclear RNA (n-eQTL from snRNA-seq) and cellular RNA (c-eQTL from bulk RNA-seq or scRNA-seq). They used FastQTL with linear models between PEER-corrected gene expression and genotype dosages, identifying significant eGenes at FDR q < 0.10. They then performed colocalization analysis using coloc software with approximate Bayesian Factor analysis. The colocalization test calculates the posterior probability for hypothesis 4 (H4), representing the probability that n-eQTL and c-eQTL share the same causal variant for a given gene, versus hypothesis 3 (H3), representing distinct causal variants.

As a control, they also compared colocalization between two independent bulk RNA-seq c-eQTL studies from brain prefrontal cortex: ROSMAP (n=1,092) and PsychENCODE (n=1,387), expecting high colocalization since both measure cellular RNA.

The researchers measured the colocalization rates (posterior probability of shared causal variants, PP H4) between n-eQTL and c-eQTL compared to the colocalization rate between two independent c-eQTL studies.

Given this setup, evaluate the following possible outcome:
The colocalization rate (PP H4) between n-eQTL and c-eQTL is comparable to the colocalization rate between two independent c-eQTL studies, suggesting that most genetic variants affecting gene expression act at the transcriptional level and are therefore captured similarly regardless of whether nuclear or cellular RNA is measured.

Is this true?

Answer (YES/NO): NO